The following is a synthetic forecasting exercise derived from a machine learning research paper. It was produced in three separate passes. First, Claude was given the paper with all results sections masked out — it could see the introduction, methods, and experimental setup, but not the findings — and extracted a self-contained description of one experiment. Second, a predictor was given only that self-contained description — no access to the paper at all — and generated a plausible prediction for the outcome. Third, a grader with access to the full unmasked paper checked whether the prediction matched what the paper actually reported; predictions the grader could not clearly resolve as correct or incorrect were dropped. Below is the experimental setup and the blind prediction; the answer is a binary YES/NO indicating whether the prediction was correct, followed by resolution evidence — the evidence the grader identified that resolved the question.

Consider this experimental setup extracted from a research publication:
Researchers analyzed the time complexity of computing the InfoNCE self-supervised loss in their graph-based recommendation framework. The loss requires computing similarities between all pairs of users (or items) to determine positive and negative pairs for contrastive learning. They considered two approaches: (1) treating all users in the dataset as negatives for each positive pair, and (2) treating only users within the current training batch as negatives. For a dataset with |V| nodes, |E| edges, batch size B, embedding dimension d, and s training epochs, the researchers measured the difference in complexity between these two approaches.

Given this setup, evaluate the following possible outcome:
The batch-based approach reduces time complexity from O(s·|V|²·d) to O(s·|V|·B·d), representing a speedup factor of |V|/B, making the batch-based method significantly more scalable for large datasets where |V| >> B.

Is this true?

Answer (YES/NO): NO